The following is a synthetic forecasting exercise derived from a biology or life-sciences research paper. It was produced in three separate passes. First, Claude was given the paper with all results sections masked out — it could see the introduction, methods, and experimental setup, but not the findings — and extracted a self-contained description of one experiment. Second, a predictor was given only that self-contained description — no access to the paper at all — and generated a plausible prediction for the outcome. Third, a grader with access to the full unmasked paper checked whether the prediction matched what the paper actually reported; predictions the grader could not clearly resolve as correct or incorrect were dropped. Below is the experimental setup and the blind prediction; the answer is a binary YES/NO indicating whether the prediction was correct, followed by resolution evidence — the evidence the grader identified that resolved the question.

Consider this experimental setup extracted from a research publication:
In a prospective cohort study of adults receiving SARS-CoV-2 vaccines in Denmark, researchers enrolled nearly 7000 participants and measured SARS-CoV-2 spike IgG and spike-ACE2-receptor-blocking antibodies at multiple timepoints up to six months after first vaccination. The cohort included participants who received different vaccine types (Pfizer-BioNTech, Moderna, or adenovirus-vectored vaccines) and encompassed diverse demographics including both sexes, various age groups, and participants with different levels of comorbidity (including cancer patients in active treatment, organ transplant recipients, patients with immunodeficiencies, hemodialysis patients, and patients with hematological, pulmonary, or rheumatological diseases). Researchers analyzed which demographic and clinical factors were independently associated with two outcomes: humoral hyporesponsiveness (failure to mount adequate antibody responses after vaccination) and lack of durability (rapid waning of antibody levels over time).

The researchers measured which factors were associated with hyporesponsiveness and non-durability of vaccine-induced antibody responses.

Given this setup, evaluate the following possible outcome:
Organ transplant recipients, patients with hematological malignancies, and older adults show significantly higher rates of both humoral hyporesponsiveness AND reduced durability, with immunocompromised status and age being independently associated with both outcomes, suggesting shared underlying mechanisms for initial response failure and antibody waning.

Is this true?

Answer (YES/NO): NO